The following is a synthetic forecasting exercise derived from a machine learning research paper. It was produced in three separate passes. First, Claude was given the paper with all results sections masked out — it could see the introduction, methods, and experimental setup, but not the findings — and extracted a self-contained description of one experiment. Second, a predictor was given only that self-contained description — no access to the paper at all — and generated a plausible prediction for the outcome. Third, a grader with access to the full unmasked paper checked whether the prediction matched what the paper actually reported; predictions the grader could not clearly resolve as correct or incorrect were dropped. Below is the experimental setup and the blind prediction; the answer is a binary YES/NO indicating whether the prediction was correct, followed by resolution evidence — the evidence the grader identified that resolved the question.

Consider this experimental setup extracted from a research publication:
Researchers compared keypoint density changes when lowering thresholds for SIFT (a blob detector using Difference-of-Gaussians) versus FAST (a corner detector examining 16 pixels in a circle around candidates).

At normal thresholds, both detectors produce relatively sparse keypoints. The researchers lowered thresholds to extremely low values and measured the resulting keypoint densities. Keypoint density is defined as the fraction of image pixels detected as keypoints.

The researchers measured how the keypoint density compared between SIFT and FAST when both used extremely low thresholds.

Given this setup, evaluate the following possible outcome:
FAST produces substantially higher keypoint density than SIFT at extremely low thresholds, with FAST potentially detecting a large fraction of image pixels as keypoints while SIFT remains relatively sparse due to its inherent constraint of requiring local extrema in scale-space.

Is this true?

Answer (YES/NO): YES